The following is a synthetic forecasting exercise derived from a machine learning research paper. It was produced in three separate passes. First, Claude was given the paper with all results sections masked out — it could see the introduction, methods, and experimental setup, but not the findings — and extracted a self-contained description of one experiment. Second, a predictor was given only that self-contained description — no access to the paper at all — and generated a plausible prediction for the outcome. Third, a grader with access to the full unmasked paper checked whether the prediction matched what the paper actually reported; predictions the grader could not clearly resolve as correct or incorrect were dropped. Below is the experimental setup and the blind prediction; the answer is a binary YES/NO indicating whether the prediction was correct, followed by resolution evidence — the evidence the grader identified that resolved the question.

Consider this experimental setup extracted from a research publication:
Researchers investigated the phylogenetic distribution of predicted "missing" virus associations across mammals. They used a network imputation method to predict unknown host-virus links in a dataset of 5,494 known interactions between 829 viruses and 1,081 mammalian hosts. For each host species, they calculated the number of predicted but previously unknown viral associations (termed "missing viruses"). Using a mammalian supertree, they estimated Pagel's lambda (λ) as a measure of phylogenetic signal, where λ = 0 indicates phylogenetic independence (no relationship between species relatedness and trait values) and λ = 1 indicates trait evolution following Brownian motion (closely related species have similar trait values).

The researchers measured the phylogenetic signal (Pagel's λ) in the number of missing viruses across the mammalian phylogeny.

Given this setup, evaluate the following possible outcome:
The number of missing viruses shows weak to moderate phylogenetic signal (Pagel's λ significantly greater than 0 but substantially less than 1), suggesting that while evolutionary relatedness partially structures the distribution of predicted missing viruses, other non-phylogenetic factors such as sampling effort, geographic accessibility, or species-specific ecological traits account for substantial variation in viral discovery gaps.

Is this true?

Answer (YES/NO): YES